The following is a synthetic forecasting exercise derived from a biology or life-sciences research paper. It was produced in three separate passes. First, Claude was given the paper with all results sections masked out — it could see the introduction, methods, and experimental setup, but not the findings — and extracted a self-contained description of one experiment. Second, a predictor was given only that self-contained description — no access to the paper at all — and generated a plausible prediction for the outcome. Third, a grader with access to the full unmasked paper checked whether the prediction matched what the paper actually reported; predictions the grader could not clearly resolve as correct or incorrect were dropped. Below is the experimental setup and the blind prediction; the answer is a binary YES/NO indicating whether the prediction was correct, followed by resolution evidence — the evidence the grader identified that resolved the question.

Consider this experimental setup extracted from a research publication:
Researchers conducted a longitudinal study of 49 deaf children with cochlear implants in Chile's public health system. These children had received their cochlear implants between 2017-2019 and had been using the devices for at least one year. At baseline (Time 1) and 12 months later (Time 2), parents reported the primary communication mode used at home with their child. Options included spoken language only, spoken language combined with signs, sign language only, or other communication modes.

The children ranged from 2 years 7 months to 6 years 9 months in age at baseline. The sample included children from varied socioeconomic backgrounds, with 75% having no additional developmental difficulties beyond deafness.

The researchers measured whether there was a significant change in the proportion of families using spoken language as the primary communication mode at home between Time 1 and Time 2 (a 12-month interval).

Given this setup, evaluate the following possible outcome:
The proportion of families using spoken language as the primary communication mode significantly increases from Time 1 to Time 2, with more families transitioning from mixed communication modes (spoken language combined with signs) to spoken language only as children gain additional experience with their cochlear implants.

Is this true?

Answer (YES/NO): NO